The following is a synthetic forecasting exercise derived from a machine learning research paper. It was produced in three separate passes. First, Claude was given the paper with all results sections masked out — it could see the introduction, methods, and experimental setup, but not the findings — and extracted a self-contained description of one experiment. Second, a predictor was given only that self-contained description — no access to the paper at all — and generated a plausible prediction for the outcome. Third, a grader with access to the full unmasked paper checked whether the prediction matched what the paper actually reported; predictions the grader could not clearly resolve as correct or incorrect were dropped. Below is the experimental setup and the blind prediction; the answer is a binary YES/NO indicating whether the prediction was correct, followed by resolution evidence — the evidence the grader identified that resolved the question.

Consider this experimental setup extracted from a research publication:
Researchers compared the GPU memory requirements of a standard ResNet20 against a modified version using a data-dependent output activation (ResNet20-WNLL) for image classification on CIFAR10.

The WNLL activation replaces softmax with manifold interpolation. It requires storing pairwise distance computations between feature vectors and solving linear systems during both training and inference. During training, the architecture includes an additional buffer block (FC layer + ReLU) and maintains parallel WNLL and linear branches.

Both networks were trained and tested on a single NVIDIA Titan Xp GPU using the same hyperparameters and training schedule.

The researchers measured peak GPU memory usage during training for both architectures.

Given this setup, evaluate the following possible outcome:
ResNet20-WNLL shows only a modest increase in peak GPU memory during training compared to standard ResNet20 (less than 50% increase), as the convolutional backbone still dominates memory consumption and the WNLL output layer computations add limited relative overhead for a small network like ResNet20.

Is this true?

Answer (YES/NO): NO